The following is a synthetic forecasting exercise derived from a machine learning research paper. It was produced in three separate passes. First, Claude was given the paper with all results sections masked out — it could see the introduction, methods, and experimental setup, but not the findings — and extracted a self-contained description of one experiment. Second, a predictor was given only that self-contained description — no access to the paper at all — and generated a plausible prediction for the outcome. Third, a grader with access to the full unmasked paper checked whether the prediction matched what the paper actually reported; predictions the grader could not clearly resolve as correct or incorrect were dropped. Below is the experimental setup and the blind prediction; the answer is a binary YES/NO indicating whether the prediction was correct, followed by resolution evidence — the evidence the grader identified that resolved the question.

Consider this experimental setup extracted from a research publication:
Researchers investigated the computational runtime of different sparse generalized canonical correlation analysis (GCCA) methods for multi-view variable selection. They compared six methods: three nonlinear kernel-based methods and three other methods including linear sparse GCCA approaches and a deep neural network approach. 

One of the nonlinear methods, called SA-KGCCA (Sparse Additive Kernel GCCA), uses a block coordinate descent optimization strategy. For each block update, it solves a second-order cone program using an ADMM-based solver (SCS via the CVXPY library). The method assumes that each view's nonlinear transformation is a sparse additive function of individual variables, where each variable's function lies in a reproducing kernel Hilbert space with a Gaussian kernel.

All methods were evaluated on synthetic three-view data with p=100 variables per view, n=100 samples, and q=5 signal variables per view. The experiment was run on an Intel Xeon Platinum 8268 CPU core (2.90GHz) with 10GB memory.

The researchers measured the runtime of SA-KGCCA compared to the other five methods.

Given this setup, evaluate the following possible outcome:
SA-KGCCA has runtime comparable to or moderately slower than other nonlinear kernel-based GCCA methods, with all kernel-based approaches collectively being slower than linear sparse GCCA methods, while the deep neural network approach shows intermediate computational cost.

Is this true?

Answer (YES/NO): NO